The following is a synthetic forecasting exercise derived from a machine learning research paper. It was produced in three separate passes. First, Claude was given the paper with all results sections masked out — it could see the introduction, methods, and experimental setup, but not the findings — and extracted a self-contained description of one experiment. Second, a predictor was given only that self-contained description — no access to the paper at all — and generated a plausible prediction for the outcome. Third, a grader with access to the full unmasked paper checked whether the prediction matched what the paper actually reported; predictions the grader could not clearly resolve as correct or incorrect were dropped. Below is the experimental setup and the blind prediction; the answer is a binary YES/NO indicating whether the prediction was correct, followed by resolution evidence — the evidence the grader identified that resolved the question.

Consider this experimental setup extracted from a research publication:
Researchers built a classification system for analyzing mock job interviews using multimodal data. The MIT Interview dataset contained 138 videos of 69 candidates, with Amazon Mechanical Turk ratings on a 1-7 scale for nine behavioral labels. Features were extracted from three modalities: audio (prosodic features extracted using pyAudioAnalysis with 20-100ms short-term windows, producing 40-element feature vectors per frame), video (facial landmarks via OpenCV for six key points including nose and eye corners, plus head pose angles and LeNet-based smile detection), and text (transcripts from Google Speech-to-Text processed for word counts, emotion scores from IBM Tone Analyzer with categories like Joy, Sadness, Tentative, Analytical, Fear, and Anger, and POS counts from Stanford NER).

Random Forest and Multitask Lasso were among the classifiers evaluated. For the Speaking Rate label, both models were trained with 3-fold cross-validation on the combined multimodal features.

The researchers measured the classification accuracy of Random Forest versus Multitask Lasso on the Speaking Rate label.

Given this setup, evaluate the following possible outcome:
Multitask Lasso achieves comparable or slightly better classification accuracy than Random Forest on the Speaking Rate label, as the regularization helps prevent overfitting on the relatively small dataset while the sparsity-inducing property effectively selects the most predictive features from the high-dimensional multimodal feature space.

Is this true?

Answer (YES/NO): YES